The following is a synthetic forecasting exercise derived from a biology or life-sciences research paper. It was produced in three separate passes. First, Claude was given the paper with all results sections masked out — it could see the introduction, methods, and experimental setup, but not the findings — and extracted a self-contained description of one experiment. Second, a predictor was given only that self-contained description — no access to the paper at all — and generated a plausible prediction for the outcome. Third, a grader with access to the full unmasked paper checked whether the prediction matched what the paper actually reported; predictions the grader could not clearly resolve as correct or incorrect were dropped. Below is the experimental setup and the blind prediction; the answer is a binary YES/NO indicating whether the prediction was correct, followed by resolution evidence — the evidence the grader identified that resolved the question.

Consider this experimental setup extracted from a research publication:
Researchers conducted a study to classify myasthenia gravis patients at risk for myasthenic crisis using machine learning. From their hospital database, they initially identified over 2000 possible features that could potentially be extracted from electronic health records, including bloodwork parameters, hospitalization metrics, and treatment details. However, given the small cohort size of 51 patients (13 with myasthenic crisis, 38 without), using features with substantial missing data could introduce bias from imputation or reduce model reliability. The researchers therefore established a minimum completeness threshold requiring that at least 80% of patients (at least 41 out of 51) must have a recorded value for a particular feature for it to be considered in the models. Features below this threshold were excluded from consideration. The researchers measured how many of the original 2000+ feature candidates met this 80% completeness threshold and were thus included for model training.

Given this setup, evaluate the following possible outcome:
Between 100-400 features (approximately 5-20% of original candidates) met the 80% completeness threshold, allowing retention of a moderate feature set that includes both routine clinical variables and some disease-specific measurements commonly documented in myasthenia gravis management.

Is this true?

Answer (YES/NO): NO